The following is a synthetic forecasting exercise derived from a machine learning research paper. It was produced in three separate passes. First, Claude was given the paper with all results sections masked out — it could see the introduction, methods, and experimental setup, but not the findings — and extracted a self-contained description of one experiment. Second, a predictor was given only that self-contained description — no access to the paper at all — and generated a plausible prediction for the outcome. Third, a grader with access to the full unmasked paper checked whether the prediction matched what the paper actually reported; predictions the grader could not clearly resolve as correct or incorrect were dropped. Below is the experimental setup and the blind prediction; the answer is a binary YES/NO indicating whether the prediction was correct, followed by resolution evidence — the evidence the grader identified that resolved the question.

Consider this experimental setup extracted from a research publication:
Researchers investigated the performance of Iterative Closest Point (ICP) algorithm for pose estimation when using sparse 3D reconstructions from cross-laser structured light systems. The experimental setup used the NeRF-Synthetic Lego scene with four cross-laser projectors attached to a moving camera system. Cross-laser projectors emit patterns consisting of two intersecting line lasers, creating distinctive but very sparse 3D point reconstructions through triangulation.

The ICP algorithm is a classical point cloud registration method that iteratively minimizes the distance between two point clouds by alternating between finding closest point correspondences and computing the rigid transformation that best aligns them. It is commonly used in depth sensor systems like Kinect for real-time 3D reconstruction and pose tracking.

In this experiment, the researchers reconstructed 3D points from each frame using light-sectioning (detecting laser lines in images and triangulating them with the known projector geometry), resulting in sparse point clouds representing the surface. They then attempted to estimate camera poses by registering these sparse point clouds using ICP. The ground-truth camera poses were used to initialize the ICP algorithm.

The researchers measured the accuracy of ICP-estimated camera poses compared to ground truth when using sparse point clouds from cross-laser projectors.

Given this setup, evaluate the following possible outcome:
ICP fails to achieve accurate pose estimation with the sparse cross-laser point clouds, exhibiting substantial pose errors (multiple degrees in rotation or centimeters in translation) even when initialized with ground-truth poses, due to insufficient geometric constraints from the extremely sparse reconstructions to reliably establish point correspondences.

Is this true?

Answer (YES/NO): YES